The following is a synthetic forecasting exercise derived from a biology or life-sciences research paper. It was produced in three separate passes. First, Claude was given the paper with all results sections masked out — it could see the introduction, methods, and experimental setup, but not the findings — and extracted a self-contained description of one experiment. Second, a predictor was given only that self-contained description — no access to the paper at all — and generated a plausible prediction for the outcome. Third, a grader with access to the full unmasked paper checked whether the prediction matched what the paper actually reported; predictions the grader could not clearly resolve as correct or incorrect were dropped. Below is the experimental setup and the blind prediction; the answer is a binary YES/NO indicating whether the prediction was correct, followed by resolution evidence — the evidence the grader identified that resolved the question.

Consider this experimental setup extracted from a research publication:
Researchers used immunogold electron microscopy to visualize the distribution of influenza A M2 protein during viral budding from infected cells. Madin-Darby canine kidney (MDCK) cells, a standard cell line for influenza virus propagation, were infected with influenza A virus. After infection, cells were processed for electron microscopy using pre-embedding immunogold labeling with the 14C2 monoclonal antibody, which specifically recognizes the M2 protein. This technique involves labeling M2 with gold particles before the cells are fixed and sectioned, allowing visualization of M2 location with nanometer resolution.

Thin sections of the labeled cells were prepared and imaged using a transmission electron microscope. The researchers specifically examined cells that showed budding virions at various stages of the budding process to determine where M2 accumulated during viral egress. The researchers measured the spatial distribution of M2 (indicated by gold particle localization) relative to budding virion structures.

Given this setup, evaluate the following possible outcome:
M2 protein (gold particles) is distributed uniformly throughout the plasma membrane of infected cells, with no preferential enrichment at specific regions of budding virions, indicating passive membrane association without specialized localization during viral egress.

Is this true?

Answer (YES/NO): NO